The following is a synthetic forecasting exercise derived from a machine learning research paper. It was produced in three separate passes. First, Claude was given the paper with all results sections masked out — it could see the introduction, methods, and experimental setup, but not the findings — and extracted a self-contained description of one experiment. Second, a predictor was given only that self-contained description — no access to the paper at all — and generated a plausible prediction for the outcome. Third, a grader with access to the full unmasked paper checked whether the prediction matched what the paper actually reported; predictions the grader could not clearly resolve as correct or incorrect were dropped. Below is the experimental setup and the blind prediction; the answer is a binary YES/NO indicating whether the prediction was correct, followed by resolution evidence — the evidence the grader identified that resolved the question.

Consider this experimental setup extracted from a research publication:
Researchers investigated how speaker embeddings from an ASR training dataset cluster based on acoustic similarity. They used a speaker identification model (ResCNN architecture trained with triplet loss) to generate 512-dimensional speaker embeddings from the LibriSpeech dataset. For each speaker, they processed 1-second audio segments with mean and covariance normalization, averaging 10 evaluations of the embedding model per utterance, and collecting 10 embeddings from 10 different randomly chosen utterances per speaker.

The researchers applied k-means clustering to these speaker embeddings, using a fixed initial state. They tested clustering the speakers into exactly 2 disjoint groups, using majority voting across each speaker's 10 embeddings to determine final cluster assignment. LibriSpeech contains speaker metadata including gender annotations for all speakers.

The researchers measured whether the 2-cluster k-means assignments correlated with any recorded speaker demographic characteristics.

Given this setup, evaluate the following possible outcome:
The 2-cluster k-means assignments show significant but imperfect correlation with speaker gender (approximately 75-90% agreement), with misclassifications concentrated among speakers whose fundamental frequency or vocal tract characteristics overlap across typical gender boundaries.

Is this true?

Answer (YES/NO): NO